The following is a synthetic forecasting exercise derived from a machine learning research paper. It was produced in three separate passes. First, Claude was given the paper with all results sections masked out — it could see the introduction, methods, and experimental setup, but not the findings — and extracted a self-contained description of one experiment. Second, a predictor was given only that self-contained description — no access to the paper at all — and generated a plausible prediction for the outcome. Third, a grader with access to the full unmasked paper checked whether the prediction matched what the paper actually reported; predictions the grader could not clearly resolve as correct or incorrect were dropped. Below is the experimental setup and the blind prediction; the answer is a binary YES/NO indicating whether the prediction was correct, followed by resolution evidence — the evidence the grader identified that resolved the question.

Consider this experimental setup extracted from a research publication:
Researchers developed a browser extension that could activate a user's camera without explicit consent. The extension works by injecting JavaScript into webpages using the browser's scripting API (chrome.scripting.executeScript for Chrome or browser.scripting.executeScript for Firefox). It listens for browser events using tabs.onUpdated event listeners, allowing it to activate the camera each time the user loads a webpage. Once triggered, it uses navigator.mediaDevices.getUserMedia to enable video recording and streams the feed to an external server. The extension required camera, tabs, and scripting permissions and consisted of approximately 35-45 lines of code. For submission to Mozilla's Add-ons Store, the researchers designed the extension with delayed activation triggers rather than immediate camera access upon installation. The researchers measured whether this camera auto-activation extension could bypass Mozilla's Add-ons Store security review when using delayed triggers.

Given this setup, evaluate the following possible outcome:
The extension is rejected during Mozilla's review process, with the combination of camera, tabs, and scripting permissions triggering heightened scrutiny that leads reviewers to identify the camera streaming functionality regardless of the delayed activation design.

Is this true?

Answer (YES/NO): NO